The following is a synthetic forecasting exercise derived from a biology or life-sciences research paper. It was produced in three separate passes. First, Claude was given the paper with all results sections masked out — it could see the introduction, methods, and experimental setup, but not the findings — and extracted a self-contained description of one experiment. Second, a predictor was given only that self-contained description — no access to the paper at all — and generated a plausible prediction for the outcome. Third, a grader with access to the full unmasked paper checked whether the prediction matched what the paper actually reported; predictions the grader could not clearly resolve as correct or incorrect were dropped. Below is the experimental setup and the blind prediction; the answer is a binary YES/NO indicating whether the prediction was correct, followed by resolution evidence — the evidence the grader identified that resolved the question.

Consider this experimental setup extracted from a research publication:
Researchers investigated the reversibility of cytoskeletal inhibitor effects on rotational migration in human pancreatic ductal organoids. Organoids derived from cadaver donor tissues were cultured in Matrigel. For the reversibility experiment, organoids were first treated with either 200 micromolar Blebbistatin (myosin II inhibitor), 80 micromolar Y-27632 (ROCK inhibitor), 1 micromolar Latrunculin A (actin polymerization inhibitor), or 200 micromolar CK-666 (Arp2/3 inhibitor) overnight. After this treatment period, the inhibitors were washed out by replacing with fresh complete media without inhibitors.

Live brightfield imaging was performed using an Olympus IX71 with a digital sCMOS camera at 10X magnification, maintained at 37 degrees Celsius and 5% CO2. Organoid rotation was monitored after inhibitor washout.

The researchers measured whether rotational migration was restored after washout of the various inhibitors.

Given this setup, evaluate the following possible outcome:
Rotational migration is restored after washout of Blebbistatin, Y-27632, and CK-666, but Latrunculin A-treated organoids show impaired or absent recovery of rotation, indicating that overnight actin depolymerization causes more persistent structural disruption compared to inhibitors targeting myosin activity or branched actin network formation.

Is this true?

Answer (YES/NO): NO